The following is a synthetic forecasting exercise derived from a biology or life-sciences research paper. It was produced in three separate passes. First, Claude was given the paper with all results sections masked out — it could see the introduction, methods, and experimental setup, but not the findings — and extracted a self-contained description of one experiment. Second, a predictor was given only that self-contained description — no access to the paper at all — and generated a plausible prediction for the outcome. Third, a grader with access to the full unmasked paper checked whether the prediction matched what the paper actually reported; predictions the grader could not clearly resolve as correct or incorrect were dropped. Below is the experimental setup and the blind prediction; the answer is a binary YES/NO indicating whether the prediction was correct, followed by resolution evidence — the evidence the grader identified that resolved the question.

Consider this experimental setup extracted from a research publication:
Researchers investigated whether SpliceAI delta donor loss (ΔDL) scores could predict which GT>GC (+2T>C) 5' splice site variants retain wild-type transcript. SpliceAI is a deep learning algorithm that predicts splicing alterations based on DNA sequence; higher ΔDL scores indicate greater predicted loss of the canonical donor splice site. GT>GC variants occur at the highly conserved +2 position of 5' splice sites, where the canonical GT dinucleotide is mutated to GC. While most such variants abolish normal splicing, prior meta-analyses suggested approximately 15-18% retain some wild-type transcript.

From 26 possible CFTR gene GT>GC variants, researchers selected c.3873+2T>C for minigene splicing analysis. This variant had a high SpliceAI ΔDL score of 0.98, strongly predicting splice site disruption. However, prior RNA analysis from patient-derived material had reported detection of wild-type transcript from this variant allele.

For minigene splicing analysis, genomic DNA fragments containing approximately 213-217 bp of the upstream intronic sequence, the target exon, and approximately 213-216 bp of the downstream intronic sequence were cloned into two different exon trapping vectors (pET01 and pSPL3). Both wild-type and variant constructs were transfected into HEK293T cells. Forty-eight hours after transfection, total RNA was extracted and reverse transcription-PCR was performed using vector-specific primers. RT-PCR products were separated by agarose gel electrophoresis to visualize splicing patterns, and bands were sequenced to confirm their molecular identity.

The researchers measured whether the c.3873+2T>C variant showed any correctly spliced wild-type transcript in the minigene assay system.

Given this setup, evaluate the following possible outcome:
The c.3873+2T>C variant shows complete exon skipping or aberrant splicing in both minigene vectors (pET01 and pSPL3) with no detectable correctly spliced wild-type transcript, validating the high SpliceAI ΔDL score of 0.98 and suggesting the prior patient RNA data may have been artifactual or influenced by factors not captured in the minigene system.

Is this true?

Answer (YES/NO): YES